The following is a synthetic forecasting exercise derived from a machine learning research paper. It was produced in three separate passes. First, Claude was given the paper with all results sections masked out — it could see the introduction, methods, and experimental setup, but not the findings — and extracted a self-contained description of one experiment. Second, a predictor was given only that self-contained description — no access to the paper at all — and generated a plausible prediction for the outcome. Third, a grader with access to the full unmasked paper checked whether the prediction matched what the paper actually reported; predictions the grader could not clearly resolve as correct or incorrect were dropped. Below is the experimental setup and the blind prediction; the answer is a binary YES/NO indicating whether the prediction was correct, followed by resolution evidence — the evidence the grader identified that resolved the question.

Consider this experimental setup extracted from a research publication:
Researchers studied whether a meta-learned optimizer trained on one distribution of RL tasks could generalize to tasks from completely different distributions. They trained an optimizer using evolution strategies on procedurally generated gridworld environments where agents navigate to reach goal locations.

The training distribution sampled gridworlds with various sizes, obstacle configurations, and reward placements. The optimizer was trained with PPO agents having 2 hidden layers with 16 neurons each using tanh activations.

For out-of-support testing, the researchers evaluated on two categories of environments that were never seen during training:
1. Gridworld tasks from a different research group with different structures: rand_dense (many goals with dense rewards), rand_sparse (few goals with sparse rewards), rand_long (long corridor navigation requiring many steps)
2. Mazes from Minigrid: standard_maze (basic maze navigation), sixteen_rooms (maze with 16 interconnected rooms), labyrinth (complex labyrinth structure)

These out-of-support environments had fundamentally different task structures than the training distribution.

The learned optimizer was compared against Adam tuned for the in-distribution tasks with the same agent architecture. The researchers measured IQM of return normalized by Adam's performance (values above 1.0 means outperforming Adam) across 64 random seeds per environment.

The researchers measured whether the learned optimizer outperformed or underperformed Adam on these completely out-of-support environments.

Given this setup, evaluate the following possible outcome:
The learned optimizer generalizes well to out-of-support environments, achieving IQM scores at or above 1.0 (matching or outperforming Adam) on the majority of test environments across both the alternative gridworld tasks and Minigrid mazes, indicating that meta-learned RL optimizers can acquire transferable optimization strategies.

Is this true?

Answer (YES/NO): YES